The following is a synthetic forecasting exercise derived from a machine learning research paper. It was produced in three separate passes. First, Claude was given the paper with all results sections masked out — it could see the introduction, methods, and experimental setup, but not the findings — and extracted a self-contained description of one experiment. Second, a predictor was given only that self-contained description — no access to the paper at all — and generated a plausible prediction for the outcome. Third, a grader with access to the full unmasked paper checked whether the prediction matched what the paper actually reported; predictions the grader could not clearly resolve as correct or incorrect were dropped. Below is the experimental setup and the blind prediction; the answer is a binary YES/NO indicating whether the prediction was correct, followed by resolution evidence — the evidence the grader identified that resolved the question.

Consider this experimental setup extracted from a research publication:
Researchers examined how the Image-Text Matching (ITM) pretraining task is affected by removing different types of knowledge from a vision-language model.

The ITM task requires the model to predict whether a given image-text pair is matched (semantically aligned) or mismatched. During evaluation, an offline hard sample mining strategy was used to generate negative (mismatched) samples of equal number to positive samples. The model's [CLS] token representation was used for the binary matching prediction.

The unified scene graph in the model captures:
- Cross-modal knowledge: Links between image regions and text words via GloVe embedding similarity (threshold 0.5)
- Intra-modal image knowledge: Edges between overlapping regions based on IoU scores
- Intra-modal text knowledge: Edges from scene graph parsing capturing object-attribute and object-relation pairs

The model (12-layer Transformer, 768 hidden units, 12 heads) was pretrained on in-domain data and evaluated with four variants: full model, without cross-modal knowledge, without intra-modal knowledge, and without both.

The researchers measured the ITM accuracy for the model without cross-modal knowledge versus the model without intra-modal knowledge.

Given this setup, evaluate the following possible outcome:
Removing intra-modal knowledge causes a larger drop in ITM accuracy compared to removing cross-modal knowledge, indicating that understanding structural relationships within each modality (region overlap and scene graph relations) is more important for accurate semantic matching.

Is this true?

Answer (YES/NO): YES